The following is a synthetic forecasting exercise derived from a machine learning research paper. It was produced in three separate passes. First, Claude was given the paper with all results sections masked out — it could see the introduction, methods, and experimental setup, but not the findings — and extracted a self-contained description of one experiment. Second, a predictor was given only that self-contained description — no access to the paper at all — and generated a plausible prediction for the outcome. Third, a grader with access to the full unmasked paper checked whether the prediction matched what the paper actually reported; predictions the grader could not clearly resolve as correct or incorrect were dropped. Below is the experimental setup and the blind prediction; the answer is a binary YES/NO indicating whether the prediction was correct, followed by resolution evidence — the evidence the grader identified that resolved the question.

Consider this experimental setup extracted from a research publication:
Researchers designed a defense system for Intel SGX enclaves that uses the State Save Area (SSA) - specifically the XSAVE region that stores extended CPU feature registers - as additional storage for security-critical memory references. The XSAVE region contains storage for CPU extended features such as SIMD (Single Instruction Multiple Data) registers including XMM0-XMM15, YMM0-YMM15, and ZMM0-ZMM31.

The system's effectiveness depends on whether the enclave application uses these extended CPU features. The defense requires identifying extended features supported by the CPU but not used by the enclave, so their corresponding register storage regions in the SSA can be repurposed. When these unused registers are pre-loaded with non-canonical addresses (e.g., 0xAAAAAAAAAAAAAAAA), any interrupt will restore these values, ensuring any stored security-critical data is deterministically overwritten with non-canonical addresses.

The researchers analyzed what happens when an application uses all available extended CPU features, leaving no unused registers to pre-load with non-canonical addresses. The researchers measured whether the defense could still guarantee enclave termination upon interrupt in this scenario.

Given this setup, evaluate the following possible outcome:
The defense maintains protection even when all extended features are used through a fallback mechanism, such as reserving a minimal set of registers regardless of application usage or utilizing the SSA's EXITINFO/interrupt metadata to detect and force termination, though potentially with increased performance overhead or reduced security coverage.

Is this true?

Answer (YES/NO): NO